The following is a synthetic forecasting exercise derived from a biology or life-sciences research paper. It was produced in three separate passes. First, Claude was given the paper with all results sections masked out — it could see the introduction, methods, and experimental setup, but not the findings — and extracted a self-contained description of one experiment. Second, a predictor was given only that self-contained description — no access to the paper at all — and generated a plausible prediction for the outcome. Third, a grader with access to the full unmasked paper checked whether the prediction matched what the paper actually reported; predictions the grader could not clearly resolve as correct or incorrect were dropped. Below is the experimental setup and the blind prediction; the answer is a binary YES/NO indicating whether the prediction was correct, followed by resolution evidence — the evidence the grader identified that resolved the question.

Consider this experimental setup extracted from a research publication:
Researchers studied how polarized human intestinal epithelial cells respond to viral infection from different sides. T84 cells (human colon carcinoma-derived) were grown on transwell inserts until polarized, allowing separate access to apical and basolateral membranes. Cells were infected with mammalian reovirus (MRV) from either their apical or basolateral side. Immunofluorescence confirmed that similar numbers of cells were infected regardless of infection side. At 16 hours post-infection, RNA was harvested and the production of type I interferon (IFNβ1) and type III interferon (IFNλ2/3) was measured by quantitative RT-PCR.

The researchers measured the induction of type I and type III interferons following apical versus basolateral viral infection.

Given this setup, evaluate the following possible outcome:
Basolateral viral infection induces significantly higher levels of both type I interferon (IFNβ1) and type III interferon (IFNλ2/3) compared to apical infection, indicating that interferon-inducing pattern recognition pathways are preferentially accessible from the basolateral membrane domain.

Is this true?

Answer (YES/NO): YES